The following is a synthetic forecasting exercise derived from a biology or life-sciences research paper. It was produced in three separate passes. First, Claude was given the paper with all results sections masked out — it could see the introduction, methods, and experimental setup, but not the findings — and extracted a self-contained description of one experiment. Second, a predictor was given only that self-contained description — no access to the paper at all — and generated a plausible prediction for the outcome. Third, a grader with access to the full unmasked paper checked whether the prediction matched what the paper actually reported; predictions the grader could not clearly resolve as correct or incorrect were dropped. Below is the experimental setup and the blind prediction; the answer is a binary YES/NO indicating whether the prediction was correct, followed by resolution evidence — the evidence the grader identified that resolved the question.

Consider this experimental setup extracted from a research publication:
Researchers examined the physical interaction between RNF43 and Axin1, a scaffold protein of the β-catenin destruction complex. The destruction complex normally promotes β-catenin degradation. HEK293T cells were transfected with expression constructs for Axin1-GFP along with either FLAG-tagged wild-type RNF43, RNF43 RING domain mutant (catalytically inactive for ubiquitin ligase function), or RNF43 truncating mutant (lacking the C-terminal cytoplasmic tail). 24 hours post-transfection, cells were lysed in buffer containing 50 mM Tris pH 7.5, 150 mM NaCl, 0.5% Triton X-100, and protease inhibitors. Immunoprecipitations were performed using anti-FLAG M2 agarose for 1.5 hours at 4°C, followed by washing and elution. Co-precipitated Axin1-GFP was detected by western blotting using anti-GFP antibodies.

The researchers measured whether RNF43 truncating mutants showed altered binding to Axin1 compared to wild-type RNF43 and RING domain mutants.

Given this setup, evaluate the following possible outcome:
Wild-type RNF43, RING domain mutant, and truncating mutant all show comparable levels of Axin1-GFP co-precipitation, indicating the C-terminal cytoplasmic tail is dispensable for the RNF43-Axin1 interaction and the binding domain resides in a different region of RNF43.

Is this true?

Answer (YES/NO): NO